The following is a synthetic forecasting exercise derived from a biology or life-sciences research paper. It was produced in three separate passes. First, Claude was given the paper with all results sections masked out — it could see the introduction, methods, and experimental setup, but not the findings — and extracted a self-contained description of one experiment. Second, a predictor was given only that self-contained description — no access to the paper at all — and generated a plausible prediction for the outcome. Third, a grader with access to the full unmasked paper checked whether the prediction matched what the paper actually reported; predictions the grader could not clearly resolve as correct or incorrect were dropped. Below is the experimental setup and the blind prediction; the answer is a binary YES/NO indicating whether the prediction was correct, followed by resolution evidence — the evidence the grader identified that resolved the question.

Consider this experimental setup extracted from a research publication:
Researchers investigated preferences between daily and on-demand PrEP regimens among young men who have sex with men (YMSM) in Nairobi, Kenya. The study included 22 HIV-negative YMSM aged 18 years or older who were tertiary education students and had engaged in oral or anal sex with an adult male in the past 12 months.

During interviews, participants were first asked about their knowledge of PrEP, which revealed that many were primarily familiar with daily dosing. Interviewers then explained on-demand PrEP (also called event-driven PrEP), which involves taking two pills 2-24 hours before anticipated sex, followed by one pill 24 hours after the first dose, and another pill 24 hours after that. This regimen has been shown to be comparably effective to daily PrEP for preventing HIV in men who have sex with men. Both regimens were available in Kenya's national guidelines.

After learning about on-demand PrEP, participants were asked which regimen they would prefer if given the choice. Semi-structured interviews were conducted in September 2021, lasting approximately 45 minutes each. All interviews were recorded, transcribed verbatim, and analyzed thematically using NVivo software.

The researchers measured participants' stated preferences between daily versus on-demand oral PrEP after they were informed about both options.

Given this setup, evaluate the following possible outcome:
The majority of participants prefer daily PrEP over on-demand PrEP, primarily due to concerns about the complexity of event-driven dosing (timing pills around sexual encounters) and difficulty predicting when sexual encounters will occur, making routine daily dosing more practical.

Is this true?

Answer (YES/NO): NO